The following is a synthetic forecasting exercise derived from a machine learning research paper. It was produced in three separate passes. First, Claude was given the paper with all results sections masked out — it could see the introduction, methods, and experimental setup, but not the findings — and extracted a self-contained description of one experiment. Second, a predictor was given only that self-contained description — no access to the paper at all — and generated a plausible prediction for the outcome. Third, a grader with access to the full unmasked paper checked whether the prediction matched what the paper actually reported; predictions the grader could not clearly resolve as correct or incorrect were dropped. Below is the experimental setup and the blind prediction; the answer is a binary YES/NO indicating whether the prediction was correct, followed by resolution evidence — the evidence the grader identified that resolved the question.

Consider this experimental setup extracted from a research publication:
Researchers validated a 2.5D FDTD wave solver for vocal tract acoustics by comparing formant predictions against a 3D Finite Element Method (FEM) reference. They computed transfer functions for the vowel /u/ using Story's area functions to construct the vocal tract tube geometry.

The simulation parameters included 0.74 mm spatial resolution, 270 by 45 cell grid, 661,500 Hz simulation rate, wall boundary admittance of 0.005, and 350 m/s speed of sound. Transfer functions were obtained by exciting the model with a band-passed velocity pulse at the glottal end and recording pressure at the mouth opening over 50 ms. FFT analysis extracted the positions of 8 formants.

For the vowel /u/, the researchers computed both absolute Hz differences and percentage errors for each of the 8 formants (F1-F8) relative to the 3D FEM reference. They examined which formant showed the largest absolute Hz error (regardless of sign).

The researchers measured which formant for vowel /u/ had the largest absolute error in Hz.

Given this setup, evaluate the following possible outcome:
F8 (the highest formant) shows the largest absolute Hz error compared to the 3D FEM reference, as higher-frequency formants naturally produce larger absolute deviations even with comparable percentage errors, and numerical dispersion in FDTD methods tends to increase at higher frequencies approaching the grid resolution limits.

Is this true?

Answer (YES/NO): NO